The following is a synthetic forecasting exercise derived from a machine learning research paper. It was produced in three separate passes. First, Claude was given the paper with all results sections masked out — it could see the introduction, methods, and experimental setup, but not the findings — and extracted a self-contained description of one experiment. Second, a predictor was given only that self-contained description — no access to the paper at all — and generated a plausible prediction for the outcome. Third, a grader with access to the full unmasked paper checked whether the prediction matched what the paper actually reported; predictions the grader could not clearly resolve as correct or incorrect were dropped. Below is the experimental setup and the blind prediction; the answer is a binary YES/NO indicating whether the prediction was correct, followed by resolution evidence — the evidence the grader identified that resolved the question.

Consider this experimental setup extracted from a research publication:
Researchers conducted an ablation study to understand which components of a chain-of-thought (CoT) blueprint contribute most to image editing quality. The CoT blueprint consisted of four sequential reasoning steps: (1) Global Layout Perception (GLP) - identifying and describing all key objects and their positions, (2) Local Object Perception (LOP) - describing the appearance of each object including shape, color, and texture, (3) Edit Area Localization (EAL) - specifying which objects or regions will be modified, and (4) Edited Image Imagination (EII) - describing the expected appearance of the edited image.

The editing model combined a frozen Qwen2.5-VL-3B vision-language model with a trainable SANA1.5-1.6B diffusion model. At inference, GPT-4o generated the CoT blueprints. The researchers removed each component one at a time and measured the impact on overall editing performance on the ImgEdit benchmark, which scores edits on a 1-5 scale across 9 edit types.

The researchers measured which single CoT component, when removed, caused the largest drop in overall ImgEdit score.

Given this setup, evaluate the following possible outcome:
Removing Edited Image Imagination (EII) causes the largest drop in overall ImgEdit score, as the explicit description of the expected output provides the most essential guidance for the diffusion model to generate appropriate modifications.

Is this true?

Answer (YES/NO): YES